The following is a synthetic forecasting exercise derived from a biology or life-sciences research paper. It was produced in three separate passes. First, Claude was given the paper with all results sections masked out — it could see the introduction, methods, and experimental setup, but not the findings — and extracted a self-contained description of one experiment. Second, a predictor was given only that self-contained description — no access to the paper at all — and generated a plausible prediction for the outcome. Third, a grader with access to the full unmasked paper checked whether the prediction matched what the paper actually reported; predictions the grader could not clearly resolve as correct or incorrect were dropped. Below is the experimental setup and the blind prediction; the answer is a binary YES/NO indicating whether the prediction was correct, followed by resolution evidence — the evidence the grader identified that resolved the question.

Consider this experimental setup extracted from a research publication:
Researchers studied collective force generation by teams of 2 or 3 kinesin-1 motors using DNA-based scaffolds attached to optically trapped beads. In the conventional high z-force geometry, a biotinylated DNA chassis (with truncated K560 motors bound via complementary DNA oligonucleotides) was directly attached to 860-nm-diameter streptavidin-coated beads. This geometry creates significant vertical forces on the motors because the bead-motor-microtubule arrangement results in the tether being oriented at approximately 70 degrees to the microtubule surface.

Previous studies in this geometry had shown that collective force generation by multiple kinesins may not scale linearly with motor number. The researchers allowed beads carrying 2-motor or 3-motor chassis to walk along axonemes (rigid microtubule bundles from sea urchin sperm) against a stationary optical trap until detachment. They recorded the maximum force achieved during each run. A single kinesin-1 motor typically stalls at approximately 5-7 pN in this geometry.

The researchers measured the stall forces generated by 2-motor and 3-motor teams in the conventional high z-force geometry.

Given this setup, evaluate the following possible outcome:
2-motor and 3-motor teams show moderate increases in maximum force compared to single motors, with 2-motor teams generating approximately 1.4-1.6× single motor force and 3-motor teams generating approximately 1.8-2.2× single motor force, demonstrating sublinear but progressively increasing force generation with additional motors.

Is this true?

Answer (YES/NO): YES